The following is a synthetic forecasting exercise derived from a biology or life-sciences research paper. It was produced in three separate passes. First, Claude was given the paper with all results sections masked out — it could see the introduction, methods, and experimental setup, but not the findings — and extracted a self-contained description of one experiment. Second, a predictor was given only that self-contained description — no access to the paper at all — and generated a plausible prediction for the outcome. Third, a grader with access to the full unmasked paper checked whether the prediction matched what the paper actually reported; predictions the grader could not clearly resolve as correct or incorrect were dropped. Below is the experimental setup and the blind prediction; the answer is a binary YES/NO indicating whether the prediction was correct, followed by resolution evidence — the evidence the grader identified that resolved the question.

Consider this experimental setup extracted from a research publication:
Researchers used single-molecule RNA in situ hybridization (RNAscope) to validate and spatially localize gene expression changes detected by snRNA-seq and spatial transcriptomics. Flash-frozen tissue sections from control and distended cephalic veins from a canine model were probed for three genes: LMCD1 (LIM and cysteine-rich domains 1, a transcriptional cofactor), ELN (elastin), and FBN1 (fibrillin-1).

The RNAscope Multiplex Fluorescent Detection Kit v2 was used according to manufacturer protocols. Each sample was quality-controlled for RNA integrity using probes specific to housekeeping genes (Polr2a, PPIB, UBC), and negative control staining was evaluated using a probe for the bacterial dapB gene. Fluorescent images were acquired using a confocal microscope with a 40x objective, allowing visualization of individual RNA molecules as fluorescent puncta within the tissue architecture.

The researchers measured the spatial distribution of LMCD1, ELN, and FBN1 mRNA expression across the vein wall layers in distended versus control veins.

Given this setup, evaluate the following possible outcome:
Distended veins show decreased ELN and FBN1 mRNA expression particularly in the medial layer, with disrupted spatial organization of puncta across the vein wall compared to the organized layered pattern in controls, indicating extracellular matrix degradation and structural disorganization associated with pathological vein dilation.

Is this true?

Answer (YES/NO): NO